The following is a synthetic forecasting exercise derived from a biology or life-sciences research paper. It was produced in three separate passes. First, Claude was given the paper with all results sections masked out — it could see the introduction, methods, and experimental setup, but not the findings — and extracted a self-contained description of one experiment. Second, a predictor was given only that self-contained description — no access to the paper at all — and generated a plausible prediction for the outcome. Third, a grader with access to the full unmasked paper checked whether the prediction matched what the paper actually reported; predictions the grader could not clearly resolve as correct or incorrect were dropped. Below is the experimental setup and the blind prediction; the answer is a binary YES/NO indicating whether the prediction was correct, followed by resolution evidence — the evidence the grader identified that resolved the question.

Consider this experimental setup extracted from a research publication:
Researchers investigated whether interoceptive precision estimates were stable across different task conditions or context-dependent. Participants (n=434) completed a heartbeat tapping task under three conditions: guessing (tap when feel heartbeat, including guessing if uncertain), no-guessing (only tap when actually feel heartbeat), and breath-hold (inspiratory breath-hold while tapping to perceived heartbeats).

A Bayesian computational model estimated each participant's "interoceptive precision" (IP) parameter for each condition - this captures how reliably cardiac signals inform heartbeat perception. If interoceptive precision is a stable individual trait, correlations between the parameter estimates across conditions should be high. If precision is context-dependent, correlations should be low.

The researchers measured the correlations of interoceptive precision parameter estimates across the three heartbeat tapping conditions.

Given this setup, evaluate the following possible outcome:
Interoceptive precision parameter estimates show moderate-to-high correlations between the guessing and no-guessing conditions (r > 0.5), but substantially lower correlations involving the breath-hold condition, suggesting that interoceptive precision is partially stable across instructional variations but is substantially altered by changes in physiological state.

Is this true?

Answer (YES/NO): NO